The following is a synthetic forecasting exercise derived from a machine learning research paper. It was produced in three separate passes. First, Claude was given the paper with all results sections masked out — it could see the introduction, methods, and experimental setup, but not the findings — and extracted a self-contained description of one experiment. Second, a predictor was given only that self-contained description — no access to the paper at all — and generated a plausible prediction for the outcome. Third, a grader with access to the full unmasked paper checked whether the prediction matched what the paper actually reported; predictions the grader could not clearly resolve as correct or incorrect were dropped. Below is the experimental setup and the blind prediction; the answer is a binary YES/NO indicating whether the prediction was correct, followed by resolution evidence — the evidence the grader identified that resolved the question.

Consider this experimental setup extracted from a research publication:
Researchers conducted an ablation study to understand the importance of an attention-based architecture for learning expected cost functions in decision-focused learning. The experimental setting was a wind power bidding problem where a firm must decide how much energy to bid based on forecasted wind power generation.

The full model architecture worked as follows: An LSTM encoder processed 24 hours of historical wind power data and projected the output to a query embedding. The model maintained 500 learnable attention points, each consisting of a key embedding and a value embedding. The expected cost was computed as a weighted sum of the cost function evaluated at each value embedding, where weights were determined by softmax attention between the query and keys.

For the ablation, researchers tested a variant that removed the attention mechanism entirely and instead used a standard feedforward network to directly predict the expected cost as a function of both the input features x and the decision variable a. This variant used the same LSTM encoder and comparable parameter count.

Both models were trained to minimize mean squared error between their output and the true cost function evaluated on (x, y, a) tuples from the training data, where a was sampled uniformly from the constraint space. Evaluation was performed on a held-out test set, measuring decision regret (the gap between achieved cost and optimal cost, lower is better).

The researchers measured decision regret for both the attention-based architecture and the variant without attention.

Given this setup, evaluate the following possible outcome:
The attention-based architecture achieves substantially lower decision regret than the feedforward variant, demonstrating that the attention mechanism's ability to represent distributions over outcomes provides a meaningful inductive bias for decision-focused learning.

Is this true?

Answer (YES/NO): YES